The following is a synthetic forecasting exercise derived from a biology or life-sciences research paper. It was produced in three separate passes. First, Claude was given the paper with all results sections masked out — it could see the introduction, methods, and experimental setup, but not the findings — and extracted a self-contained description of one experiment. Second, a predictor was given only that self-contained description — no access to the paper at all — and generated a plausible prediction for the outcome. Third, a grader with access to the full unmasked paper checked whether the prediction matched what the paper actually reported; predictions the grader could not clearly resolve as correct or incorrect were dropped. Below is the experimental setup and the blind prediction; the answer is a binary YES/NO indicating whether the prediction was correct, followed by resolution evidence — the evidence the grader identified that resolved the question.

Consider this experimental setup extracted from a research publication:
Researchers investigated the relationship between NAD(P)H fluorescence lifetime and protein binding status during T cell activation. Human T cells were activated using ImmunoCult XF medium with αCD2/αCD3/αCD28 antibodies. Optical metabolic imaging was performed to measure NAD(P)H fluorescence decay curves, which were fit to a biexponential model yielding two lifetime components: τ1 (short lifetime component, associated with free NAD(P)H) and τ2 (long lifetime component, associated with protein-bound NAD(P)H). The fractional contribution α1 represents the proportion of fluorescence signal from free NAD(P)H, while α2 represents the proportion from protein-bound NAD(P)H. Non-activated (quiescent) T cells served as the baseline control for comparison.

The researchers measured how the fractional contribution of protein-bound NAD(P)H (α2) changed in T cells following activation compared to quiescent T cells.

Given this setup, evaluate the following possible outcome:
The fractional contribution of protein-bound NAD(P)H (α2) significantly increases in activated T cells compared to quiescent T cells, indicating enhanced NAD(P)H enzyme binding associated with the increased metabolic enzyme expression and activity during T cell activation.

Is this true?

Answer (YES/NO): NO